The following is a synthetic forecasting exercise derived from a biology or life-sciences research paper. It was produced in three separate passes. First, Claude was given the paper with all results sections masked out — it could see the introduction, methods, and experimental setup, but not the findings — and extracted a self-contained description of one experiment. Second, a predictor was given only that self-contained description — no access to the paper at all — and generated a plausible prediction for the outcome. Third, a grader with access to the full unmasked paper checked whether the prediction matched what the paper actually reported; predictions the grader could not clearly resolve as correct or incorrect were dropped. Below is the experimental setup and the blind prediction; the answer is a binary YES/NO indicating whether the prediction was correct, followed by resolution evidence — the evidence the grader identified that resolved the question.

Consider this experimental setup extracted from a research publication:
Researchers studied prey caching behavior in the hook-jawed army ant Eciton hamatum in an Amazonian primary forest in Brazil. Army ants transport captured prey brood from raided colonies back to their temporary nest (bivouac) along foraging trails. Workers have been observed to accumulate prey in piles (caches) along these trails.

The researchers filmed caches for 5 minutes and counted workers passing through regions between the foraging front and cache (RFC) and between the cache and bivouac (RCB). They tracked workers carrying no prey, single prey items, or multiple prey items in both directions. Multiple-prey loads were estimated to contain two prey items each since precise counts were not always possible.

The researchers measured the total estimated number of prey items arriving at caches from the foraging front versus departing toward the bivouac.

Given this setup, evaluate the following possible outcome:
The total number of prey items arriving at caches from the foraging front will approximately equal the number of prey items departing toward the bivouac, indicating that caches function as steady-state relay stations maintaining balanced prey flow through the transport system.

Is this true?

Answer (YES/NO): NO